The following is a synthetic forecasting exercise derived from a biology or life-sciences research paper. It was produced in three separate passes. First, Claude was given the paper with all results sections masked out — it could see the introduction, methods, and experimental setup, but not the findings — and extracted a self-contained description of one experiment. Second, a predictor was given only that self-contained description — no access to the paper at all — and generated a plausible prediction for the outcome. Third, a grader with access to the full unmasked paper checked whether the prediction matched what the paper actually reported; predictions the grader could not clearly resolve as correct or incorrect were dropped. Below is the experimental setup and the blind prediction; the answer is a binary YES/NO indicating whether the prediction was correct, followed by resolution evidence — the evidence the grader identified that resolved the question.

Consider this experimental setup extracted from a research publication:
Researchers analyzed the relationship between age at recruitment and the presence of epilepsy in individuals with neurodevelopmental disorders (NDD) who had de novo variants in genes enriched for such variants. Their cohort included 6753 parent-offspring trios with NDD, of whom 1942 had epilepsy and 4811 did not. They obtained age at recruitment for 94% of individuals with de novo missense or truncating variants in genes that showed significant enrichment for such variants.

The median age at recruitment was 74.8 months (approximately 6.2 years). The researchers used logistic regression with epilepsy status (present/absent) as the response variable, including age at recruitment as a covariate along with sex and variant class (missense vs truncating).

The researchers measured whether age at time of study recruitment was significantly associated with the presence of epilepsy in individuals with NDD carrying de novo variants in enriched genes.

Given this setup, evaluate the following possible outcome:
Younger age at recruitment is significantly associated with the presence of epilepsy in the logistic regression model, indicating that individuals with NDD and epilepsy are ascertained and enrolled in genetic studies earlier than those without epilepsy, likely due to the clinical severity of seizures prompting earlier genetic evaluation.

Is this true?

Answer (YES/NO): NO